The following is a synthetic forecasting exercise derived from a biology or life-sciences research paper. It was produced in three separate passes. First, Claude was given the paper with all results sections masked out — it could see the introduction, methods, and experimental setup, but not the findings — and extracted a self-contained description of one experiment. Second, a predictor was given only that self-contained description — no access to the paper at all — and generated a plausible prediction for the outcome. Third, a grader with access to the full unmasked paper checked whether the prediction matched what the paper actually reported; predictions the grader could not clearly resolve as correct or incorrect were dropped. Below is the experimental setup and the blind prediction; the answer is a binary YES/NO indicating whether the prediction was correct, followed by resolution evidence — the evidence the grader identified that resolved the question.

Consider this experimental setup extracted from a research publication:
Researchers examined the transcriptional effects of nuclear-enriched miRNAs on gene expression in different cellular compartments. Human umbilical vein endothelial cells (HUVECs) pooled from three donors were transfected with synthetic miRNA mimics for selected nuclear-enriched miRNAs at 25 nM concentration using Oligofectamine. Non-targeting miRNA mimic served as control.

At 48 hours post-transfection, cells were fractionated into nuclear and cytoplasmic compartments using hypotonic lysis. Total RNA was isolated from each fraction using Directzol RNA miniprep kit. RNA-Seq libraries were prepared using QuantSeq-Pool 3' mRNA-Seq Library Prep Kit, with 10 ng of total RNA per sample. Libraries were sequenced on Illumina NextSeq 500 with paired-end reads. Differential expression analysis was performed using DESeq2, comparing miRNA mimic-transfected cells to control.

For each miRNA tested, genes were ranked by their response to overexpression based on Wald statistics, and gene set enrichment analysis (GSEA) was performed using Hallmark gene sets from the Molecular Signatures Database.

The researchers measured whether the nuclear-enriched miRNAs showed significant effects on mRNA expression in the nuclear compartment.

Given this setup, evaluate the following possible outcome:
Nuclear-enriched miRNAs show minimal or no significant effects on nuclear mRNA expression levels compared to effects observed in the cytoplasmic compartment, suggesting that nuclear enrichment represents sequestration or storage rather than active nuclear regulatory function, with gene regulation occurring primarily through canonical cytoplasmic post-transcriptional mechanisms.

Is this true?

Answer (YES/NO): NO